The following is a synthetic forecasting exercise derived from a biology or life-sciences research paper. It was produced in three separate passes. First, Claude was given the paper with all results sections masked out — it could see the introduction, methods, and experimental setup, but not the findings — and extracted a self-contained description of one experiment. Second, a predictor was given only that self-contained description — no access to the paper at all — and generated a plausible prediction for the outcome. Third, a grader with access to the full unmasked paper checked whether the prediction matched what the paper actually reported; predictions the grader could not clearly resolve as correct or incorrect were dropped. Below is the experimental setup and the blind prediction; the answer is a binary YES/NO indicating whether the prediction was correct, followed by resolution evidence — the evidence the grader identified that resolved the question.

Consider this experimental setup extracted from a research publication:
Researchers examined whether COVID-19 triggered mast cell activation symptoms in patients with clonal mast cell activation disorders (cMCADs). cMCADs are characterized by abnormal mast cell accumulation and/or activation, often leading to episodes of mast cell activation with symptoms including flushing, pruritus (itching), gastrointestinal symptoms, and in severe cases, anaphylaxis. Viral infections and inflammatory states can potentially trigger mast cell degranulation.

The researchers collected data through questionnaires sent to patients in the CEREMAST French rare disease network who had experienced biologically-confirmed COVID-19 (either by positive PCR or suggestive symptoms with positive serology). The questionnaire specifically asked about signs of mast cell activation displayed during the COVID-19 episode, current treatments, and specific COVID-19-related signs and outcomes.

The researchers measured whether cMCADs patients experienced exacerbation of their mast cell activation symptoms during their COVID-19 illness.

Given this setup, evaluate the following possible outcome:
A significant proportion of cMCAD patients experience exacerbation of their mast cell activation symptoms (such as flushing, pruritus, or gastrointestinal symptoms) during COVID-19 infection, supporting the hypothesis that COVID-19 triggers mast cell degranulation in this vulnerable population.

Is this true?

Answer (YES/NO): NO